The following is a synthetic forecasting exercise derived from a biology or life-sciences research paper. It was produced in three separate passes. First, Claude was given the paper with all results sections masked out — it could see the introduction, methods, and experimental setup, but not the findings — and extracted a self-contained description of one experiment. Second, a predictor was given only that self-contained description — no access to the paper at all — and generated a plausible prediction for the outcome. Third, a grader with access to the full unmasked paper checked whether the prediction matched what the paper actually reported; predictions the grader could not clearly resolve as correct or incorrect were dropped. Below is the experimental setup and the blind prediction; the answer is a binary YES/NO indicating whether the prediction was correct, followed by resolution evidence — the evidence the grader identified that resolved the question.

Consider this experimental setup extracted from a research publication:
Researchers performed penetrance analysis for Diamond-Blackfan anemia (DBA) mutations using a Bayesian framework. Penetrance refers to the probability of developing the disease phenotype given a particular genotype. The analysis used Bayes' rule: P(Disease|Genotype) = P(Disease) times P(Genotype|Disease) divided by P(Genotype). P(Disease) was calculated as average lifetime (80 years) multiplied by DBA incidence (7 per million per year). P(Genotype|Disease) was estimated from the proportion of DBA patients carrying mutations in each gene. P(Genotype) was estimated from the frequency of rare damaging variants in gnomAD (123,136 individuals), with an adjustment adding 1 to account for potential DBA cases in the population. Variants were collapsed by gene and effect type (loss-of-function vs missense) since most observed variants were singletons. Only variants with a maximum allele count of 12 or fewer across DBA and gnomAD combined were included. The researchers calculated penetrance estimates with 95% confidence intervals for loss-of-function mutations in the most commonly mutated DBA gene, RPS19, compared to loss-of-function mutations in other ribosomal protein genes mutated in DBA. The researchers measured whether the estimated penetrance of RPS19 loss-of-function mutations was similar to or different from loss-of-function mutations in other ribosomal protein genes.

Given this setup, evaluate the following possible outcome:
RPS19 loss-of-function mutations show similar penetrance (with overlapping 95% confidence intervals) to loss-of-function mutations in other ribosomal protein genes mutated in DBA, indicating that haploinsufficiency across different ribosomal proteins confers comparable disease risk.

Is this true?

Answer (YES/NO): NO